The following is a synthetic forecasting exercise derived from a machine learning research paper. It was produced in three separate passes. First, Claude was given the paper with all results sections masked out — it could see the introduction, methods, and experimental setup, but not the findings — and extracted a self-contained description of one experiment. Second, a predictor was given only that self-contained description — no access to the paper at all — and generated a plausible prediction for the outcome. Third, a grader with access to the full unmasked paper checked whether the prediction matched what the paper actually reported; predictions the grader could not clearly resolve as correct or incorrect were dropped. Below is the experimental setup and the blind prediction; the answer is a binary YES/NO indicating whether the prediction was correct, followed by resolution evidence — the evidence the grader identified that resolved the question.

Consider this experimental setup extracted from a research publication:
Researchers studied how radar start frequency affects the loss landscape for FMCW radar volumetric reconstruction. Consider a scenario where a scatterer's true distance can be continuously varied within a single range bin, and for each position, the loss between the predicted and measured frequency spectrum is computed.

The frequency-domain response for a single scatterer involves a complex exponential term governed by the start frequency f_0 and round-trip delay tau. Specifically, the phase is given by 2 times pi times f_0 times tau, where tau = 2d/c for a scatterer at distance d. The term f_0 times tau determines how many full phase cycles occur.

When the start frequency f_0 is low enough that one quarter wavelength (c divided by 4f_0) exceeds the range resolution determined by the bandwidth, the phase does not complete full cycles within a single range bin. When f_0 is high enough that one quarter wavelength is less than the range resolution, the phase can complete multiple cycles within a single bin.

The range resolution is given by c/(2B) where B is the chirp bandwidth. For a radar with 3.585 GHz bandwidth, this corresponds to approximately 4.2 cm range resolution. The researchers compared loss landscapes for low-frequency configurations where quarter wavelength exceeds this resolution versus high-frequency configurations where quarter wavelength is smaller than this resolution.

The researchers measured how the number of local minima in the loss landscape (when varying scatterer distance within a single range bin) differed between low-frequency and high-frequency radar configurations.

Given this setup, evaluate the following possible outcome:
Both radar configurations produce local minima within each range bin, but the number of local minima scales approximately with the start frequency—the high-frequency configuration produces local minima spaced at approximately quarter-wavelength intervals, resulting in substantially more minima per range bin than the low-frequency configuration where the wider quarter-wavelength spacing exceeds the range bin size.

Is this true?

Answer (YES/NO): NO